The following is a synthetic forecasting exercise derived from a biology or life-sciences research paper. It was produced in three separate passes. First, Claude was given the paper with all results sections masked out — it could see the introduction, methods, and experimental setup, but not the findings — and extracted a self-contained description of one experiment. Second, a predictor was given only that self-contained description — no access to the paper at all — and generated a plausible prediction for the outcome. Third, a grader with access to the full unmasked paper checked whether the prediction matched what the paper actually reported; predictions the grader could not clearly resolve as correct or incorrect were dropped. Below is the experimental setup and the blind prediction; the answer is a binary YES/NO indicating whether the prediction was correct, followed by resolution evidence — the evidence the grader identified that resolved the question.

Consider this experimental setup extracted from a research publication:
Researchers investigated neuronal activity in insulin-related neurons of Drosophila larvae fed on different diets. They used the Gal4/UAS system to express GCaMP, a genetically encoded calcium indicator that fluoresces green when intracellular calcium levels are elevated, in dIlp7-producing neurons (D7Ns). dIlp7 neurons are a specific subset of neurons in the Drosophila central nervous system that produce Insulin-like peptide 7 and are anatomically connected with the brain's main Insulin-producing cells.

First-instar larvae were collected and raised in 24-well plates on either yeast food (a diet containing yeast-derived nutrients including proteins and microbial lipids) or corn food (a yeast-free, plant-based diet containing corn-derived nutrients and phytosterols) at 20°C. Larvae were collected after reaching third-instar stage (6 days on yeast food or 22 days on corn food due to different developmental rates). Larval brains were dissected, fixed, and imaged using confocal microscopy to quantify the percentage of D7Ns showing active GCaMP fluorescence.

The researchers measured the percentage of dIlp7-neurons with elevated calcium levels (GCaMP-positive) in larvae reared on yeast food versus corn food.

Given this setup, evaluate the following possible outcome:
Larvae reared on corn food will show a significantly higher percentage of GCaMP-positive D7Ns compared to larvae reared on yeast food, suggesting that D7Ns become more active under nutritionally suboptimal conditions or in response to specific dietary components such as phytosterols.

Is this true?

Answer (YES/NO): NO